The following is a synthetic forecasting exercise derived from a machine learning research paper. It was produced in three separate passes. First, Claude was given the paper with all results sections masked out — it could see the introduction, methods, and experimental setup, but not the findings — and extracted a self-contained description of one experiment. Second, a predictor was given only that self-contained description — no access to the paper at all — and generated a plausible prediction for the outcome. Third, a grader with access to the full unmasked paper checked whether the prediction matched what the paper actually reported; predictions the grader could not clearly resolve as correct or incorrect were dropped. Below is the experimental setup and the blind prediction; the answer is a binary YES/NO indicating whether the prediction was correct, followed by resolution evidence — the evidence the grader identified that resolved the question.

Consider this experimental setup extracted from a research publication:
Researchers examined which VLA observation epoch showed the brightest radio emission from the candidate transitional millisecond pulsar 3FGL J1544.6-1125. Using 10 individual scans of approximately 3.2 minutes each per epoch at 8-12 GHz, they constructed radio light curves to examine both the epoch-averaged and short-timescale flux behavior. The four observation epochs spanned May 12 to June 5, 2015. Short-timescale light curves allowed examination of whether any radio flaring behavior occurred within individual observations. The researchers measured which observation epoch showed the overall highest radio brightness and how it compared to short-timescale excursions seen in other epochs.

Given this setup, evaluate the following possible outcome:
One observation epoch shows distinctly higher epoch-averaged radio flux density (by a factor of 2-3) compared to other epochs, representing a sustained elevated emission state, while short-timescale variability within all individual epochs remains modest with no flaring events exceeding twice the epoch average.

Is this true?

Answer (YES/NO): NO